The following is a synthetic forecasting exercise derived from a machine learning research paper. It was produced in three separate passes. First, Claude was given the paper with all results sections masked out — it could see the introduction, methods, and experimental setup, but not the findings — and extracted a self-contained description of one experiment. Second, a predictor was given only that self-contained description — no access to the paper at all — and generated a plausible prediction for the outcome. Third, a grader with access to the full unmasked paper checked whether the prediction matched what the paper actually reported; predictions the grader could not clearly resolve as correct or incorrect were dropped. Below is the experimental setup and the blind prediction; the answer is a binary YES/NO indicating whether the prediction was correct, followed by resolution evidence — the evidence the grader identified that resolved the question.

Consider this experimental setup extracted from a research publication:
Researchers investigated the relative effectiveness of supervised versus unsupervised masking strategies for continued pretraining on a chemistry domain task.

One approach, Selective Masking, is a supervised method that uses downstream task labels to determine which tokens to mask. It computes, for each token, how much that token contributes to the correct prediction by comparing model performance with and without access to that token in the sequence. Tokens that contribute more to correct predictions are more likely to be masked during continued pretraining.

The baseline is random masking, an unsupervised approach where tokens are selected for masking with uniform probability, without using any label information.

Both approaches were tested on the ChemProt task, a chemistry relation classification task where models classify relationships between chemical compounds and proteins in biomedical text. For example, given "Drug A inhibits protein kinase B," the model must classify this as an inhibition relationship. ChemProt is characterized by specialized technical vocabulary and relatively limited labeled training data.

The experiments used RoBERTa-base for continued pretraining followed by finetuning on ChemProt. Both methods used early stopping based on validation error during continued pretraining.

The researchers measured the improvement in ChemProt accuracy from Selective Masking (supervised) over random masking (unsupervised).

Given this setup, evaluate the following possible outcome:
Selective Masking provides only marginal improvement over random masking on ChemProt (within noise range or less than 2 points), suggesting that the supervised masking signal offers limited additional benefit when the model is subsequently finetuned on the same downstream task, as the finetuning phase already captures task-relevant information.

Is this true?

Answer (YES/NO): YES